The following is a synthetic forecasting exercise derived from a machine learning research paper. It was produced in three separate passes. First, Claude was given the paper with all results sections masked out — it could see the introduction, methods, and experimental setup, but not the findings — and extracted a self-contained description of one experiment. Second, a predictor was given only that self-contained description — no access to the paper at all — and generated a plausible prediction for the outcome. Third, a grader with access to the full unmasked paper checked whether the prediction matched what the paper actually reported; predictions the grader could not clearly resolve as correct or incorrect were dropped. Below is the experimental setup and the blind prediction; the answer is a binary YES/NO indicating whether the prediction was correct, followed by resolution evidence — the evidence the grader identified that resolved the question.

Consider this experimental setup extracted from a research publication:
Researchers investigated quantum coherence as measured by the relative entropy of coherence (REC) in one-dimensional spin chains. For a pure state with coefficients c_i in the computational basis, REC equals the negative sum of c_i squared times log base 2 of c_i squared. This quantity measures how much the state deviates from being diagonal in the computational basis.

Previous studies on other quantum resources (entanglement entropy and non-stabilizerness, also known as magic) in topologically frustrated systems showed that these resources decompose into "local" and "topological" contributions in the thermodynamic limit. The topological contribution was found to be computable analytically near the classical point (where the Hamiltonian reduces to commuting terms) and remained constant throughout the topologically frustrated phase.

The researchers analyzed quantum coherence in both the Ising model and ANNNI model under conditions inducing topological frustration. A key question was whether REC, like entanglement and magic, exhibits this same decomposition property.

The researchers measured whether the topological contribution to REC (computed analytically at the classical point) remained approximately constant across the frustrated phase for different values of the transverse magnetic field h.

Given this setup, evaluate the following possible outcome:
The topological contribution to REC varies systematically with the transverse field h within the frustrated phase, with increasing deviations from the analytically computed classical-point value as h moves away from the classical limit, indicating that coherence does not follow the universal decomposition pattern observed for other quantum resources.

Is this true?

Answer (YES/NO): NO